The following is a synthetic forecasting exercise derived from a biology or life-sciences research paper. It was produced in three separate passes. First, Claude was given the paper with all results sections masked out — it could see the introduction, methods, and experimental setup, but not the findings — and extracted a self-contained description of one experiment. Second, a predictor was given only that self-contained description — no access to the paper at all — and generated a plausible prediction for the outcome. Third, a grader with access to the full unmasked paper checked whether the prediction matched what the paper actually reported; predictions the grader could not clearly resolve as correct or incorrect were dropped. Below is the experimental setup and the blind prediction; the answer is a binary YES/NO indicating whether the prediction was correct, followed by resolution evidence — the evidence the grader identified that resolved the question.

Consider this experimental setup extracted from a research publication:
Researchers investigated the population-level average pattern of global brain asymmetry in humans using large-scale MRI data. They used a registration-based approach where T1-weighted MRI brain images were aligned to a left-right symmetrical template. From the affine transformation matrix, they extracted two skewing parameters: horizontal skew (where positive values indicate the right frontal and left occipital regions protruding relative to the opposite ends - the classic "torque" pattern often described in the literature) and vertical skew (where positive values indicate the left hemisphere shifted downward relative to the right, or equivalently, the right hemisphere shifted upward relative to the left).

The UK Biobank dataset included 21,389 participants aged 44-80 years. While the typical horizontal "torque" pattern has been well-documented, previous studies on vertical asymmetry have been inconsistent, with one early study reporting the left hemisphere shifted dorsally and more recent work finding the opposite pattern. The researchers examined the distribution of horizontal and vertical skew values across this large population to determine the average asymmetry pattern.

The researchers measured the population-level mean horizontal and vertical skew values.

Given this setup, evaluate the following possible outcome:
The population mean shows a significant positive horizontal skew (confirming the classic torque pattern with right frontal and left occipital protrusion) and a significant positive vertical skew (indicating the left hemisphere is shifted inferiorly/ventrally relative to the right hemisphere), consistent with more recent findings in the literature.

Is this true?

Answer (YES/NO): YES